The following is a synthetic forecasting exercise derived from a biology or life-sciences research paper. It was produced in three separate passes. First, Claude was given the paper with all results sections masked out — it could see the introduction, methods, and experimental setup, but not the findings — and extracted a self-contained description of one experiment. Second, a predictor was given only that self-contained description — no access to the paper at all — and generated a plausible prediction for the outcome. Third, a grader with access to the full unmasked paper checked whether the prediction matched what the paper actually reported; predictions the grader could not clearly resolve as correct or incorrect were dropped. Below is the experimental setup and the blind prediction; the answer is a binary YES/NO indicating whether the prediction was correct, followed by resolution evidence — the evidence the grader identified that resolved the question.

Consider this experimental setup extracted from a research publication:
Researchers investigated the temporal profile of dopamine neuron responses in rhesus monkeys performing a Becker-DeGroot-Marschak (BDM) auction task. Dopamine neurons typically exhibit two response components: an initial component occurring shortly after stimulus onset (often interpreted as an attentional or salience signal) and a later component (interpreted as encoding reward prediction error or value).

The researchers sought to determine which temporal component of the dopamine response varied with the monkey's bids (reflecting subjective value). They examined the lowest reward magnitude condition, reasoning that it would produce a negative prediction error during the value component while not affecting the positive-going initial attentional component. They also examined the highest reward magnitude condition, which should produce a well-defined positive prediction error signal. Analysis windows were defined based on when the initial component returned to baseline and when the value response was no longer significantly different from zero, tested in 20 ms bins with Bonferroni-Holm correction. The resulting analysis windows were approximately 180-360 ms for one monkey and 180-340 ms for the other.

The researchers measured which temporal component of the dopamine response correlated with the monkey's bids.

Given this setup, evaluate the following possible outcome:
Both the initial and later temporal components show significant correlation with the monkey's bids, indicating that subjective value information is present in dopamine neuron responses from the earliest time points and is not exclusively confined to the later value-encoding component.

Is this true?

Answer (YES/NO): NO